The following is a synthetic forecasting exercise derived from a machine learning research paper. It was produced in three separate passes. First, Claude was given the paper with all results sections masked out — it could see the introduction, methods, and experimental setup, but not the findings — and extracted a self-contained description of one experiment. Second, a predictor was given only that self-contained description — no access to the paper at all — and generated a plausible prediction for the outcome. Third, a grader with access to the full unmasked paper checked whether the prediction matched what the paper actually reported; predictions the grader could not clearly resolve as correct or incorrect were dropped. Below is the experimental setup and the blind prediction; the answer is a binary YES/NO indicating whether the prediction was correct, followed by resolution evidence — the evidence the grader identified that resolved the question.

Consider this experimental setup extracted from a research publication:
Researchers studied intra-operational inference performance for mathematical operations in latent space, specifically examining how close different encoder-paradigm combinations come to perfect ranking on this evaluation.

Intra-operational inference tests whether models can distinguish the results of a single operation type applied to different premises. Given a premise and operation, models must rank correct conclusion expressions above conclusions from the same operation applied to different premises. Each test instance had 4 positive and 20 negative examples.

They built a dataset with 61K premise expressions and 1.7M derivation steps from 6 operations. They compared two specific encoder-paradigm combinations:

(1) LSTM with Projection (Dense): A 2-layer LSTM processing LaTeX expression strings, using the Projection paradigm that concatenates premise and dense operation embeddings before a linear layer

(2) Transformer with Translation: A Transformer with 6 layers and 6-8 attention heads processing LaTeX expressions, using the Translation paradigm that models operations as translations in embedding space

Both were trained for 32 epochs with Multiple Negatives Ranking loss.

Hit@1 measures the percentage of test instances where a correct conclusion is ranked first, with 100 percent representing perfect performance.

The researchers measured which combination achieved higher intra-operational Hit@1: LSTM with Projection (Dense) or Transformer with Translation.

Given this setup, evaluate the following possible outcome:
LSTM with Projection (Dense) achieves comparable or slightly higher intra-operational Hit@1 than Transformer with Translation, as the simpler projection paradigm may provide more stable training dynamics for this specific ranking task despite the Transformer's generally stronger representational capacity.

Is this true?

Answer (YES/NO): YES